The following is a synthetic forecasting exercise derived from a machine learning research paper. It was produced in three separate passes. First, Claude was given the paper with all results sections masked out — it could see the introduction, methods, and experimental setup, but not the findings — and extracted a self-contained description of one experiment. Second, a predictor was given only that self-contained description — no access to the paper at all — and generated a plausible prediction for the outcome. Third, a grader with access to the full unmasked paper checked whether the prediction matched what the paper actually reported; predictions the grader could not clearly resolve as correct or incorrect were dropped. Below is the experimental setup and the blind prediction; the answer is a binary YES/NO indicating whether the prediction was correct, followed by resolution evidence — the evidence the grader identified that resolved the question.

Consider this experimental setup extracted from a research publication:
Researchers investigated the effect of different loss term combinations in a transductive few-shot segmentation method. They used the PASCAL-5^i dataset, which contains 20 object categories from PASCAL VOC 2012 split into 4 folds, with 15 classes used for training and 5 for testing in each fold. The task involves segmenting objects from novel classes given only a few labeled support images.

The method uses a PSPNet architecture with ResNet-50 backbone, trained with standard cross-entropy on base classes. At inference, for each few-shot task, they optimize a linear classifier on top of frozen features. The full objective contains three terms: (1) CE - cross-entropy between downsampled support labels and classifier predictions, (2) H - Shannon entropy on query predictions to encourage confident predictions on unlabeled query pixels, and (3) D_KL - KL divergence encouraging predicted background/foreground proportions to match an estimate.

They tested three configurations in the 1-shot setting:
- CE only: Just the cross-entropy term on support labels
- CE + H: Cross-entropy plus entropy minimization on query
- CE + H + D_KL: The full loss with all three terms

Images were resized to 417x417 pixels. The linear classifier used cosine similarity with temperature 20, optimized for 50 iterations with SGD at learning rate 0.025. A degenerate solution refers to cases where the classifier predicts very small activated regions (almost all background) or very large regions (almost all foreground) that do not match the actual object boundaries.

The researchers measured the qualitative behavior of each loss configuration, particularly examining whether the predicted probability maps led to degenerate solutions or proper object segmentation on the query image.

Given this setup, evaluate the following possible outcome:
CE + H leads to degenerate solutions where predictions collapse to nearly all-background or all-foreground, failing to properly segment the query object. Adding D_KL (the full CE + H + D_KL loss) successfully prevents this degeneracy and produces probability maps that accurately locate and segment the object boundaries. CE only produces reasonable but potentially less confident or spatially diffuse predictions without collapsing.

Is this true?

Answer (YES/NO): NO